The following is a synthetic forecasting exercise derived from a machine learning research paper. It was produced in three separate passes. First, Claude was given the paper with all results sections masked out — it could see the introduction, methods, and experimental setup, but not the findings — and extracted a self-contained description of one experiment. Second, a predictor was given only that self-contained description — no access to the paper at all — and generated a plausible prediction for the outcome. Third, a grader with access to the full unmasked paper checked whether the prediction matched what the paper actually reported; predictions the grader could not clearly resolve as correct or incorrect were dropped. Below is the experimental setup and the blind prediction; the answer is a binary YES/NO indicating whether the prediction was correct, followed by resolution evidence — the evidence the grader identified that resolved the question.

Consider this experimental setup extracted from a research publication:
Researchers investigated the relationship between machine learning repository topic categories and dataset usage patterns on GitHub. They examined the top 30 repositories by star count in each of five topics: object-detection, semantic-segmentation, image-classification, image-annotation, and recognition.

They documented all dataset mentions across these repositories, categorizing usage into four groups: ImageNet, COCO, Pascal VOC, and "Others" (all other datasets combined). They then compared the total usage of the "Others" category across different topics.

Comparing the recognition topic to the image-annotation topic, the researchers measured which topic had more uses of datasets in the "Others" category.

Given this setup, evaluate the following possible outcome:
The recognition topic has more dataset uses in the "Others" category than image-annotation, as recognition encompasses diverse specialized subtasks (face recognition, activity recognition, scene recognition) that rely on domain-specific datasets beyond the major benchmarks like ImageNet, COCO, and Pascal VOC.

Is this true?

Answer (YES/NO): YES